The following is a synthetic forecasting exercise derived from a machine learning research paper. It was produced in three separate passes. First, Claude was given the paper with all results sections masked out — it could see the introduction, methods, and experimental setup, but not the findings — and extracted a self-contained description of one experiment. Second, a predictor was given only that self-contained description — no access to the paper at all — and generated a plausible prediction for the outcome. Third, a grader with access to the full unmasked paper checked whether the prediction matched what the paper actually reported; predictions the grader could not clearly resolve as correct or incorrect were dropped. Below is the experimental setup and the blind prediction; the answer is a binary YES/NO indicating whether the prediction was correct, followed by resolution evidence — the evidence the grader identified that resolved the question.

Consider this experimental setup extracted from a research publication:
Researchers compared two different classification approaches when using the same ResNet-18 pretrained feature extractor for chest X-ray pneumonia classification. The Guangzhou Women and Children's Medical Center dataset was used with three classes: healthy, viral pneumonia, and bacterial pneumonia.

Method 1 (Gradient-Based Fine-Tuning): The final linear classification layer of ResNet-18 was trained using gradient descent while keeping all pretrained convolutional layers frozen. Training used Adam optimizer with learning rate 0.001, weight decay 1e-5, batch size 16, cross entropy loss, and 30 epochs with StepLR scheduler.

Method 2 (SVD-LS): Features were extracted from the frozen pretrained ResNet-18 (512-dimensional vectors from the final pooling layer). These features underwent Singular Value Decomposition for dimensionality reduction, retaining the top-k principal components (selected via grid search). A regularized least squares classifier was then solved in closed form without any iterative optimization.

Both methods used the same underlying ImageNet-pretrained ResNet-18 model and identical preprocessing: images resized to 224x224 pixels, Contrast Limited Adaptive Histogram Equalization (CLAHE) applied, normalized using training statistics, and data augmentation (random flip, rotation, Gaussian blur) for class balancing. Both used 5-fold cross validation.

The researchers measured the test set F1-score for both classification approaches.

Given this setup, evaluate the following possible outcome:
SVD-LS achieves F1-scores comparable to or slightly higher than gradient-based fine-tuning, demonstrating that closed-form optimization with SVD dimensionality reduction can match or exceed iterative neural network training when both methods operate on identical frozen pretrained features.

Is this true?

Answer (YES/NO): NO